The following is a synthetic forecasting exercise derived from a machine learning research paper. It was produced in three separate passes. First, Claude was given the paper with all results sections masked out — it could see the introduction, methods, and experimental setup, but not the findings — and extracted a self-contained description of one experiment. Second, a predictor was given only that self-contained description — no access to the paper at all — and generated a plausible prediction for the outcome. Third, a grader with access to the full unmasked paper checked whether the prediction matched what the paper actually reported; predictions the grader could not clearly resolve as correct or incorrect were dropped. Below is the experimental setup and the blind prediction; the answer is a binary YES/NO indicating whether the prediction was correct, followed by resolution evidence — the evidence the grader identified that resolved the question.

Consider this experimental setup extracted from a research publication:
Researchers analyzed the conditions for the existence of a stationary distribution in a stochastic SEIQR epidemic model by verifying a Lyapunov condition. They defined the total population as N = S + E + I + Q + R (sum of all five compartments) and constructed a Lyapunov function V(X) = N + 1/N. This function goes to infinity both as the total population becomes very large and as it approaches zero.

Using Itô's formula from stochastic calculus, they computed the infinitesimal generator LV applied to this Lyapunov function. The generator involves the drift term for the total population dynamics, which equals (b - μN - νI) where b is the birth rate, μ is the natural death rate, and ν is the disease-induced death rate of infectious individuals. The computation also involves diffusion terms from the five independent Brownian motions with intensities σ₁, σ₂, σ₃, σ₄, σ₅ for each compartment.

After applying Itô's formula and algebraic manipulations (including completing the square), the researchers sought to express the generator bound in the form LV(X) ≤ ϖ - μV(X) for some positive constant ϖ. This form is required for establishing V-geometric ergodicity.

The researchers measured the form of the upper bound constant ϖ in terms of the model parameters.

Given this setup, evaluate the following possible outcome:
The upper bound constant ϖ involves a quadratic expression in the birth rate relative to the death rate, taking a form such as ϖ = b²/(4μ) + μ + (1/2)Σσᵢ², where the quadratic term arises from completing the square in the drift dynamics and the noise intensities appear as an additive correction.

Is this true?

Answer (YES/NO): NO